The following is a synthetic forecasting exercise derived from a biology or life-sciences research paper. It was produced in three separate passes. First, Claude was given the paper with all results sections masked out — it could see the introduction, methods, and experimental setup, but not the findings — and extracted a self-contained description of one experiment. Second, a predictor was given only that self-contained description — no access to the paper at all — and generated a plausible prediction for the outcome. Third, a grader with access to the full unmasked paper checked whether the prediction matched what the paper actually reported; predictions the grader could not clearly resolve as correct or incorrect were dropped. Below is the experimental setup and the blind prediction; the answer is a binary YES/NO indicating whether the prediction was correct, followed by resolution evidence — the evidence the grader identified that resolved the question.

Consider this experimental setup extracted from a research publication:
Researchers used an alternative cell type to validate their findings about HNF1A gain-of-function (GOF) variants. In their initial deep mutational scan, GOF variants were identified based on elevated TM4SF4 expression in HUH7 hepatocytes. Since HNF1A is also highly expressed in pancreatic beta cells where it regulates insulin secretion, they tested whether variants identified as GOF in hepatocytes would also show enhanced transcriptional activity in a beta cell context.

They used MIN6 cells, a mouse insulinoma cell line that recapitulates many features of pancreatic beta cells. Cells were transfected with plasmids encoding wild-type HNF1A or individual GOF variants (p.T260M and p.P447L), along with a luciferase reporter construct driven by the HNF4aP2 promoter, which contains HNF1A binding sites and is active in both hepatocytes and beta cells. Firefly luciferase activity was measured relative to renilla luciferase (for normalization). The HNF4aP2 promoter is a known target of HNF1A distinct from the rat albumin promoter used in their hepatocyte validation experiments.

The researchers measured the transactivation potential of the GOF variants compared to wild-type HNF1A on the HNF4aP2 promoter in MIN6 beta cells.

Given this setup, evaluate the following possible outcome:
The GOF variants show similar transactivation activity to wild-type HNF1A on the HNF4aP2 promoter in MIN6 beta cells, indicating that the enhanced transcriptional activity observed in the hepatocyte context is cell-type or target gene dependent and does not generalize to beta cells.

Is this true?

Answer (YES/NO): NO